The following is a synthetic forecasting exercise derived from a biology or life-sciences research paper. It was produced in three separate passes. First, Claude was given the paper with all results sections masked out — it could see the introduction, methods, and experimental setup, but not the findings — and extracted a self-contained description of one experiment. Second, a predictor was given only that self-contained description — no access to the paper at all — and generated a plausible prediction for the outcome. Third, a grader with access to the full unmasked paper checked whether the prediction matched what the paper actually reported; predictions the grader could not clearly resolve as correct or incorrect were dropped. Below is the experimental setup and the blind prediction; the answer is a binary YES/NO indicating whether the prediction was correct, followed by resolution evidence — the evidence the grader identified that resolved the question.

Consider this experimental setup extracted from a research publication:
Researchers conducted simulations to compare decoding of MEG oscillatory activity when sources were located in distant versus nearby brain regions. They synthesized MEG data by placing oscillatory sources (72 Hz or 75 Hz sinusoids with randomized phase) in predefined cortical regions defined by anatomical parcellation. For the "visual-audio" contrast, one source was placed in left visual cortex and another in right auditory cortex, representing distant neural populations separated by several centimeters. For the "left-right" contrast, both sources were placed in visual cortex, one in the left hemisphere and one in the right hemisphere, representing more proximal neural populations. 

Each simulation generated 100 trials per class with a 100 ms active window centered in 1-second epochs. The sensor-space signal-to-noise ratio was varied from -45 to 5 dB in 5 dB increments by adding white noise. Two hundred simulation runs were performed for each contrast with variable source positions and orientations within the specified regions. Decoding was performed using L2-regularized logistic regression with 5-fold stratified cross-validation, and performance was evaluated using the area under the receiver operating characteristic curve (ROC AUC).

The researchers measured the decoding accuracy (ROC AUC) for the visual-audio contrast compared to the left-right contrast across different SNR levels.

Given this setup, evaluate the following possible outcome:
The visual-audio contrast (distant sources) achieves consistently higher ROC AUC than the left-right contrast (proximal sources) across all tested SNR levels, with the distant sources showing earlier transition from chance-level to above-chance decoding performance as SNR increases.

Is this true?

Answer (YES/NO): NO